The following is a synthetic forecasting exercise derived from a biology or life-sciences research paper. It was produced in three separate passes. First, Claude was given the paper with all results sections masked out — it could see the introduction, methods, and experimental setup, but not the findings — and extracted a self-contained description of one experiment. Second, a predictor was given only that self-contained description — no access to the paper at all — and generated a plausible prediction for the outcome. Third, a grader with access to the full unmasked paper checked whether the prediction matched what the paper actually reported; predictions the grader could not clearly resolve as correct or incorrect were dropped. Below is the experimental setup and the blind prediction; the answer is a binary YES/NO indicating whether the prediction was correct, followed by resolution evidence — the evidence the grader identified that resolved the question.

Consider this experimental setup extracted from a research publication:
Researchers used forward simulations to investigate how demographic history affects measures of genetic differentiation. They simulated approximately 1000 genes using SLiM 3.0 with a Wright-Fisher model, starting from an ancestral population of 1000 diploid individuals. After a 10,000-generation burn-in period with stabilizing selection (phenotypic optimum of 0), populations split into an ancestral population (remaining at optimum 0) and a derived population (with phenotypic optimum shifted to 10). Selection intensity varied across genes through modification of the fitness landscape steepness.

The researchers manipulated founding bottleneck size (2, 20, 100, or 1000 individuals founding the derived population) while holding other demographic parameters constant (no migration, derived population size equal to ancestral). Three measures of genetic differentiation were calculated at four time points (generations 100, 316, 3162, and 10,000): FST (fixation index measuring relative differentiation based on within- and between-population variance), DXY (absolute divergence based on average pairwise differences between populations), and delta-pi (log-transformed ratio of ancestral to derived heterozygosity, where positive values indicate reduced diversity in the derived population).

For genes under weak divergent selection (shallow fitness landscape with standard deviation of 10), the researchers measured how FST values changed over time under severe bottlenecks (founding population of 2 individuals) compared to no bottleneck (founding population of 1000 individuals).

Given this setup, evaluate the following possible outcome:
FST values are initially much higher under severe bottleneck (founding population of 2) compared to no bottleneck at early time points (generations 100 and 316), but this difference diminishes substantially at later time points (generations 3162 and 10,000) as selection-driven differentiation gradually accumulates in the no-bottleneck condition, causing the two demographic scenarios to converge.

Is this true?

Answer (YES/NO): NO